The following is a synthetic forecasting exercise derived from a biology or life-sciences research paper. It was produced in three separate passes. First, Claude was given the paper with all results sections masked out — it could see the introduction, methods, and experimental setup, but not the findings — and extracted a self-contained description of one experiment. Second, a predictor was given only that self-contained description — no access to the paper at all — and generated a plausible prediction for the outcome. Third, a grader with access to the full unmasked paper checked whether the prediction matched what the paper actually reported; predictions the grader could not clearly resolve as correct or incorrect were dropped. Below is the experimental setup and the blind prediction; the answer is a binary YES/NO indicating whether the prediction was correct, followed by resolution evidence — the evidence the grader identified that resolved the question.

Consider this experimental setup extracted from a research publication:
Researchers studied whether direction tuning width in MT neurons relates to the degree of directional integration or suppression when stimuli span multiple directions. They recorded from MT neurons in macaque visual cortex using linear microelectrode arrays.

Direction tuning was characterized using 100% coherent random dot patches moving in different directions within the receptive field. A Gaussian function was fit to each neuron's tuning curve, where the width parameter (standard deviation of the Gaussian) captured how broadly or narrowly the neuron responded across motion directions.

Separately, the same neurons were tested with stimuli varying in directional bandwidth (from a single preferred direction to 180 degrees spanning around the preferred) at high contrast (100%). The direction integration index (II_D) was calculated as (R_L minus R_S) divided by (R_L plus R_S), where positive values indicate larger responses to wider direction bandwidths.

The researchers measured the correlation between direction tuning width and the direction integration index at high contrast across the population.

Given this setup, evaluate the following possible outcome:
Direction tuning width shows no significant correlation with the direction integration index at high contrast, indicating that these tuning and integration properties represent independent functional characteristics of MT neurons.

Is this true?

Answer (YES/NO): YES